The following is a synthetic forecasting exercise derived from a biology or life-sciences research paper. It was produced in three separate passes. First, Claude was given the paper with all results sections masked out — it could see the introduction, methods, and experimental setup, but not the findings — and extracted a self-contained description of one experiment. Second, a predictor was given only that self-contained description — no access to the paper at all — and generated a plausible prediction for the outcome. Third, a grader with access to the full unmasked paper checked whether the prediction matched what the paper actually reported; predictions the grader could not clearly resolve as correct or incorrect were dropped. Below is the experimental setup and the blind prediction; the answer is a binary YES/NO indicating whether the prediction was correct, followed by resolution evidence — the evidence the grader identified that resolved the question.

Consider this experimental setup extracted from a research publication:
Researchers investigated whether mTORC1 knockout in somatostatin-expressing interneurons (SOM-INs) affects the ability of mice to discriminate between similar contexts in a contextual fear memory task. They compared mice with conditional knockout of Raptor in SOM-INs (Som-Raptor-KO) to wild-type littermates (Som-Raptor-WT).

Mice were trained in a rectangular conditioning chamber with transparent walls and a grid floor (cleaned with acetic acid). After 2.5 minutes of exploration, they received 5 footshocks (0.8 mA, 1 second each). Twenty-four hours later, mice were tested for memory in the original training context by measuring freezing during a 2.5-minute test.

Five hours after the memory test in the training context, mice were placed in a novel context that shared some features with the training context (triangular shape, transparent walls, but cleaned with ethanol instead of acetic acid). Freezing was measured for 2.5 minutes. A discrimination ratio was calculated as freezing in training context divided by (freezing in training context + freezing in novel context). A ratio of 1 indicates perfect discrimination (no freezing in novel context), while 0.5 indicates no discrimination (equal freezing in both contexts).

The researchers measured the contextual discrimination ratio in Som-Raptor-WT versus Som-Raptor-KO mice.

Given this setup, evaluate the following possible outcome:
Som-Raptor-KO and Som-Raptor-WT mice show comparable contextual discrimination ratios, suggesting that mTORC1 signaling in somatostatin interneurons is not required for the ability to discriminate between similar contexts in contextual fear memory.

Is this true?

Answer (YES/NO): NO